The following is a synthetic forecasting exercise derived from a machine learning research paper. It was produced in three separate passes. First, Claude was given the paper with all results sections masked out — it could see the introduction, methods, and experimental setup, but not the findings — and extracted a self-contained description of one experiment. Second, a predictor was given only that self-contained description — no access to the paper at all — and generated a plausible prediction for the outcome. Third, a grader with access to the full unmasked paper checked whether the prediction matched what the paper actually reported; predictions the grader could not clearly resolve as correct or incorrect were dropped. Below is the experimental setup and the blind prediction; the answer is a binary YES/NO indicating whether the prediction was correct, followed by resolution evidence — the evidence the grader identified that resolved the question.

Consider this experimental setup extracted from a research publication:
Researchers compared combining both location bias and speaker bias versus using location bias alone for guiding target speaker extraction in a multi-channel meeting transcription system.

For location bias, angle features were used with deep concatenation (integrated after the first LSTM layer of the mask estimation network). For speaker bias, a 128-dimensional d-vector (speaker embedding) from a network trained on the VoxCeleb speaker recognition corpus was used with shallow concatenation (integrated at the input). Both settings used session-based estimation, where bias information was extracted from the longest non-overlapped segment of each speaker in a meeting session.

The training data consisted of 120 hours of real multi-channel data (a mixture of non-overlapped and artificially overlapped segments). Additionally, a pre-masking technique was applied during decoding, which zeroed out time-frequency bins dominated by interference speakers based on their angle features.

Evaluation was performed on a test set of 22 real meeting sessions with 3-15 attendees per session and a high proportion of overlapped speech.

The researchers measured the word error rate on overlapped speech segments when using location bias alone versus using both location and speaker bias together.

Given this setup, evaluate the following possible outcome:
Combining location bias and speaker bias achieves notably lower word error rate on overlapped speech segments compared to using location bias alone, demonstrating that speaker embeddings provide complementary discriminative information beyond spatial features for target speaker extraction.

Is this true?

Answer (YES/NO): NO